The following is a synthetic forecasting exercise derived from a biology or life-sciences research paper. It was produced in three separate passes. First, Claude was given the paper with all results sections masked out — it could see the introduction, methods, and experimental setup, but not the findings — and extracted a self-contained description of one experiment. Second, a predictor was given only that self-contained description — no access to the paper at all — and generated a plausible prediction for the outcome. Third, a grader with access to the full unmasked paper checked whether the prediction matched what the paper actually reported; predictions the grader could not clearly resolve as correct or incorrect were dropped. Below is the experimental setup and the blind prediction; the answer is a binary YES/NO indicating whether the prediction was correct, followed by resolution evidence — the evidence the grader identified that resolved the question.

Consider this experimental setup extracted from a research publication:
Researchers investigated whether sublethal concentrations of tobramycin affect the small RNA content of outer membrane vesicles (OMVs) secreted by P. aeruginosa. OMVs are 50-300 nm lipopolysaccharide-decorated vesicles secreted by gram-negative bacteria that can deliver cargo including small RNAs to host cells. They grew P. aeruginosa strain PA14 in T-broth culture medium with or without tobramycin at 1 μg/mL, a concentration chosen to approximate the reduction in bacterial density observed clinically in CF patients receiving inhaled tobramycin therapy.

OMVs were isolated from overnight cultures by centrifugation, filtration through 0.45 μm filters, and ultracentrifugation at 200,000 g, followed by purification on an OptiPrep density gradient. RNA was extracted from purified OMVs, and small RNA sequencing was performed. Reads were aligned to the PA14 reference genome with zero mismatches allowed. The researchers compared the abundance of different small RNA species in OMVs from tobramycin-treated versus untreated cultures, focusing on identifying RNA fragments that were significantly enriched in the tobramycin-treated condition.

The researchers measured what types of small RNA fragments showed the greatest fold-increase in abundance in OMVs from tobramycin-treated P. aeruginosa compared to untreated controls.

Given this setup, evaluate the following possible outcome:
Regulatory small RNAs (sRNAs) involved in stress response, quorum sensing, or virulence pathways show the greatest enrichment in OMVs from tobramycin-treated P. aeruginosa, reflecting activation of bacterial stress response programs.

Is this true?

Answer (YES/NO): NO